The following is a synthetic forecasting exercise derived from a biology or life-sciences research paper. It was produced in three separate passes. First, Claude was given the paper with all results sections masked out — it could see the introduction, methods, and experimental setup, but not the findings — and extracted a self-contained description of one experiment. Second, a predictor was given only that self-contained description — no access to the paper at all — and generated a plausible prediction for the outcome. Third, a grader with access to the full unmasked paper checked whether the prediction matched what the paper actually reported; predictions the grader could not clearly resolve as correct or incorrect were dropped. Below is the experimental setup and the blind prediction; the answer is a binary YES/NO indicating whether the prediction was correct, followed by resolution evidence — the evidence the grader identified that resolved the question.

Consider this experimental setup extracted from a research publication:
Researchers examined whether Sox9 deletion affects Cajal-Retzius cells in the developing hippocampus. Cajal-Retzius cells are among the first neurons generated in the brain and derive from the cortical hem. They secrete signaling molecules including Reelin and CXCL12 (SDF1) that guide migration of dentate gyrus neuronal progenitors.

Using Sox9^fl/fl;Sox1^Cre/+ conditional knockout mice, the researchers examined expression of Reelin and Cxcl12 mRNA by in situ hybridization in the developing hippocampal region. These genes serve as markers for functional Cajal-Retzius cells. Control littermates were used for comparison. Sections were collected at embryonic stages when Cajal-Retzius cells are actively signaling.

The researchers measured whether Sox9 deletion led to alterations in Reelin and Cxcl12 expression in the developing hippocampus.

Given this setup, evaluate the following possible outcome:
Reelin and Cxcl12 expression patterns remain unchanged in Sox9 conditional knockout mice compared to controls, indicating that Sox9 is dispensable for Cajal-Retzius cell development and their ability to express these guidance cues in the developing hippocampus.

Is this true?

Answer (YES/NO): YES